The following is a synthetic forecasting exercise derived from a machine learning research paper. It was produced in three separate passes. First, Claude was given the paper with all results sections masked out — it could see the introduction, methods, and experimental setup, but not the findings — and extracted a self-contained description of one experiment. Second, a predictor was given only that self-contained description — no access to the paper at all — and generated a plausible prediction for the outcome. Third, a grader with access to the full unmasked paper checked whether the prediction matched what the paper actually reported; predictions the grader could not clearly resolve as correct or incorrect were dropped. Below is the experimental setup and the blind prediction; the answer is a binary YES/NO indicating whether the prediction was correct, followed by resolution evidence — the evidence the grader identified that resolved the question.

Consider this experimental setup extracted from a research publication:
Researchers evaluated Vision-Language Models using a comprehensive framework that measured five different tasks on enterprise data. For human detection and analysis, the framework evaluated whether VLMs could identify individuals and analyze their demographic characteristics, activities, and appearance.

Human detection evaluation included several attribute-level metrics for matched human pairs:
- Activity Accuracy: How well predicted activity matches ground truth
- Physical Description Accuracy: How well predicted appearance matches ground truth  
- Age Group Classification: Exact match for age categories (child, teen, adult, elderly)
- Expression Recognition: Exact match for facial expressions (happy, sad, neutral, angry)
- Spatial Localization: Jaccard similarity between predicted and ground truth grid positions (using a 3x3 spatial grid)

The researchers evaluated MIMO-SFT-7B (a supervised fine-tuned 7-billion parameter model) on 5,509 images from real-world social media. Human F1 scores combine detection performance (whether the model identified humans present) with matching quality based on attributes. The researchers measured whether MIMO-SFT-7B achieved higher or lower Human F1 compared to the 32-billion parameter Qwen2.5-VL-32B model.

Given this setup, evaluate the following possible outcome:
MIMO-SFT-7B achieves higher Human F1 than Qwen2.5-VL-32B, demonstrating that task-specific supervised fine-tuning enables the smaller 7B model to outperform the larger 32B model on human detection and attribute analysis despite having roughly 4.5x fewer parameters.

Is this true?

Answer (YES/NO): YES